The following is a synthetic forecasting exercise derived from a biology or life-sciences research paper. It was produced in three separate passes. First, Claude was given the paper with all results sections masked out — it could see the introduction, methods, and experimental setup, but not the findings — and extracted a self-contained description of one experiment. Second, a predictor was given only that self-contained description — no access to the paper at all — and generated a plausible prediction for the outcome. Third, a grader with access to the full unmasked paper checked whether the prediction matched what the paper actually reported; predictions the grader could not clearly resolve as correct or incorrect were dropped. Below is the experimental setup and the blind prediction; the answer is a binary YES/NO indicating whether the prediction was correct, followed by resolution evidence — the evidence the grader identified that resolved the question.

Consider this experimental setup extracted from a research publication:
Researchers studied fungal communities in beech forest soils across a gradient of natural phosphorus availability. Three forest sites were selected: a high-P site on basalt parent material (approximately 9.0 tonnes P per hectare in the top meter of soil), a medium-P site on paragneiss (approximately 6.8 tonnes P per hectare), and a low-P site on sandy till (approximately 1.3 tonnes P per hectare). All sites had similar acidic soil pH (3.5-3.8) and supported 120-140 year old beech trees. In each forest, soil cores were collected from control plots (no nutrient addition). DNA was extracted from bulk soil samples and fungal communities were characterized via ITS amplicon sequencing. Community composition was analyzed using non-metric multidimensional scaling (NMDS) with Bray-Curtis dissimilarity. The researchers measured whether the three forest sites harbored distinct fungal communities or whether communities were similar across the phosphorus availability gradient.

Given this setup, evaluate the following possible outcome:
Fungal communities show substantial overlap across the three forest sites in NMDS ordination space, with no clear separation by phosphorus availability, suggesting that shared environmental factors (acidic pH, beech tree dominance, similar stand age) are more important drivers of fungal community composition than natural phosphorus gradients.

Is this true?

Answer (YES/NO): NO